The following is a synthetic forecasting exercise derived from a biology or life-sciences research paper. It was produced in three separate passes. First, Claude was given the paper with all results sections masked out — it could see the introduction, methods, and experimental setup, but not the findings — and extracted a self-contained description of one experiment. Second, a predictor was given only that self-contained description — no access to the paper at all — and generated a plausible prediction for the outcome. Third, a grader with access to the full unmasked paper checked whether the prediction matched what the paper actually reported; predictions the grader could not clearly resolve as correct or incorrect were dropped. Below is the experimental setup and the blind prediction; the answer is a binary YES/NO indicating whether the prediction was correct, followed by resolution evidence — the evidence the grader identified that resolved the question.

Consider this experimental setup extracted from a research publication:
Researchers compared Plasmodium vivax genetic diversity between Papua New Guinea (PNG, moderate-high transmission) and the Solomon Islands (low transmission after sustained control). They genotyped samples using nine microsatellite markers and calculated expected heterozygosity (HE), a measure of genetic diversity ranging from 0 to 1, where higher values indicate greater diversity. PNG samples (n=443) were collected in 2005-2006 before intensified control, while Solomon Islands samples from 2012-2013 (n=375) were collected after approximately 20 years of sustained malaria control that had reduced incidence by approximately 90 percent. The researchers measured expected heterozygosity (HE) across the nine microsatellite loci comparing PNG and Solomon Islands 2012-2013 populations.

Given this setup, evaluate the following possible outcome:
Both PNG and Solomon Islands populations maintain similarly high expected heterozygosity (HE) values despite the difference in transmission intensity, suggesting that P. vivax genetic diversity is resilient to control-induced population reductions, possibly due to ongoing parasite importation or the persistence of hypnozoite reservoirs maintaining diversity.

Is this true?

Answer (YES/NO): YES